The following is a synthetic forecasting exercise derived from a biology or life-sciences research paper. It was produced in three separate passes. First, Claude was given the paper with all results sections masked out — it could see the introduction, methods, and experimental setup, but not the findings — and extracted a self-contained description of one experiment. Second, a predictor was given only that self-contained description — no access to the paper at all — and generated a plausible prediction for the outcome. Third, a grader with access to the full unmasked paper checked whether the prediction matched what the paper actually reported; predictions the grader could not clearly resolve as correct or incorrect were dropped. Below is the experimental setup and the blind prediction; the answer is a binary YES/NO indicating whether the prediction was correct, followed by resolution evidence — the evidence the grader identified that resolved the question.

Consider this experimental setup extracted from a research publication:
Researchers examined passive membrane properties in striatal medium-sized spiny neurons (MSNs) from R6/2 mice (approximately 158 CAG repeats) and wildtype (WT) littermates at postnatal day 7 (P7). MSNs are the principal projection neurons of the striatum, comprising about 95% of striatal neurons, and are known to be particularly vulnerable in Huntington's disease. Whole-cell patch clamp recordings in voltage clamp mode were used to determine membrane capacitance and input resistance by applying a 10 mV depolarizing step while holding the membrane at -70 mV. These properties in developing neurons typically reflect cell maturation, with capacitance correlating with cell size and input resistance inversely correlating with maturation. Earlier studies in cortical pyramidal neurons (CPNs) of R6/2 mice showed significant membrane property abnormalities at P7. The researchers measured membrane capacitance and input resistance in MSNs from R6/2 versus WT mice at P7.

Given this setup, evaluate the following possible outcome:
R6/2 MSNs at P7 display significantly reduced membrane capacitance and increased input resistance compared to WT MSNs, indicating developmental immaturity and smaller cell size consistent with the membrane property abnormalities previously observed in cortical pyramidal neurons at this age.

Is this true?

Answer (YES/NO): NO